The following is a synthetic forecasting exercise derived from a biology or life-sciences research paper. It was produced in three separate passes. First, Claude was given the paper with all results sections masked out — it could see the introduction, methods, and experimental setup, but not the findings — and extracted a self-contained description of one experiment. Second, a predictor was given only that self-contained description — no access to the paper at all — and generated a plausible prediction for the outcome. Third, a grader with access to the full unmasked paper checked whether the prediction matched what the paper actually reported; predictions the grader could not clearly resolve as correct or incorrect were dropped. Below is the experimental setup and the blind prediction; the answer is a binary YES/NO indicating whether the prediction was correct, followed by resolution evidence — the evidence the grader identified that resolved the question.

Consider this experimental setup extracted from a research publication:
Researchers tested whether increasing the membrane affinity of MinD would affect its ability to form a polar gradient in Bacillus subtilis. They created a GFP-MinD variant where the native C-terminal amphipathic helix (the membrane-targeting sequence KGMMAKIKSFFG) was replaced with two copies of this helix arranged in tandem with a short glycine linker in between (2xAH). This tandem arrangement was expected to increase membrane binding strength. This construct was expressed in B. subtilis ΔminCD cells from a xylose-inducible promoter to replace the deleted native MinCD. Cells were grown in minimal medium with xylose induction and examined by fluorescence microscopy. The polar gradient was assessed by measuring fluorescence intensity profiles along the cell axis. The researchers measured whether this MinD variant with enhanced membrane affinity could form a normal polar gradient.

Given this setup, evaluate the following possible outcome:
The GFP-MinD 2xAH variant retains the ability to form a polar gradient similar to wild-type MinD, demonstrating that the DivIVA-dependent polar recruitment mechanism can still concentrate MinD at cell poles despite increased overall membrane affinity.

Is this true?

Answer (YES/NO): NO